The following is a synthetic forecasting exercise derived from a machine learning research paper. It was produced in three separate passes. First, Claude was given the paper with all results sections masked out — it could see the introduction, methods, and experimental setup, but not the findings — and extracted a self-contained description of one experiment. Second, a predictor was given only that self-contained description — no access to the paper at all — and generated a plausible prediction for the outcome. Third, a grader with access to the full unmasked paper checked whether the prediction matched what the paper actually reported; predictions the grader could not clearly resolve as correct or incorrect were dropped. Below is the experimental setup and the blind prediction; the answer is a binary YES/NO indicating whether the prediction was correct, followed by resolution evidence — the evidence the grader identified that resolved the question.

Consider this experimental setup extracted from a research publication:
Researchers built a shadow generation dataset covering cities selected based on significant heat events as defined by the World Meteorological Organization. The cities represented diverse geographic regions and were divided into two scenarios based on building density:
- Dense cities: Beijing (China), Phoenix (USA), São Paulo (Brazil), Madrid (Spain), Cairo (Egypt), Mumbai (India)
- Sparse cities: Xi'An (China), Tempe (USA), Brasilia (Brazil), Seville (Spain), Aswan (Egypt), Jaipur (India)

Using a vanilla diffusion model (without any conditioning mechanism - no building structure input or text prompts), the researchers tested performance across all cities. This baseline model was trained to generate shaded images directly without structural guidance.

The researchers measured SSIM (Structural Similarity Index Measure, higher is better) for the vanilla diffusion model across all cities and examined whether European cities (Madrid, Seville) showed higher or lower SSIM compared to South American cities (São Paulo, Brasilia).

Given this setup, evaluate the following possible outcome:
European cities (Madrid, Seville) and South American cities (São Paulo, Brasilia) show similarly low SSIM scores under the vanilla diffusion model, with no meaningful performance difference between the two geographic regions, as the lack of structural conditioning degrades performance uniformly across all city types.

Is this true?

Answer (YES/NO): NO